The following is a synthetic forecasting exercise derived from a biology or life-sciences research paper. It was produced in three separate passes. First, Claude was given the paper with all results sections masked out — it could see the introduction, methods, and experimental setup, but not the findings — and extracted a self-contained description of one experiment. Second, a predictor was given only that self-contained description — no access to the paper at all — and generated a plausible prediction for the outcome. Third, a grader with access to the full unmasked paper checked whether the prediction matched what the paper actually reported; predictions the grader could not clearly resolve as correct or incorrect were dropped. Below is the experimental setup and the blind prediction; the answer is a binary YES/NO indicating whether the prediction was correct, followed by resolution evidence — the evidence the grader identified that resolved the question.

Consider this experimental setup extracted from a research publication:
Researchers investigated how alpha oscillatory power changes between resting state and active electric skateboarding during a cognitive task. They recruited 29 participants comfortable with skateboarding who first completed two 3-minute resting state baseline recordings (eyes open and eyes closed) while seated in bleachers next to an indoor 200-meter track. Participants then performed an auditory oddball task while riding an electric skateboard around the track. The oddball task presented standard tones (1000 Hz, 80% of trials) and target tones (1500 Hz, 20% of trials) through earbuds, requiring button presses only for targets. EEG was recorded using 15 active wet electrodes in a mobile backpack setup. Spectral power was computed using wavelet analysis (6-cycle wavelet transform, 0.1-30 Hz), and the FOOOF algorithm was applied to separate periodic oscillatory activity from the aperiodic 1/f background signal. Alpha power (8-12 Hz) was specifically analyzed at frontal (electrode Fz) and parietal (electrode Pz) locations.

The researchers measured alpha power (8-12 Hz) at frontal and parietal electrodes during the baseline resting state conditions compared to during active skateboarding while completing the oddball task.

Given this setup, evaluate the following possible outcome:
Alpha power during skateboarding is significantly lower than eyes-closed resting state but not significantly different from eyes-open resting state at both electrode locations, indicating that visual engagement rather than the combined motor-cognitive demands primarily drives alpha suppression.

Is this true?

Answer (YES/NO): NO